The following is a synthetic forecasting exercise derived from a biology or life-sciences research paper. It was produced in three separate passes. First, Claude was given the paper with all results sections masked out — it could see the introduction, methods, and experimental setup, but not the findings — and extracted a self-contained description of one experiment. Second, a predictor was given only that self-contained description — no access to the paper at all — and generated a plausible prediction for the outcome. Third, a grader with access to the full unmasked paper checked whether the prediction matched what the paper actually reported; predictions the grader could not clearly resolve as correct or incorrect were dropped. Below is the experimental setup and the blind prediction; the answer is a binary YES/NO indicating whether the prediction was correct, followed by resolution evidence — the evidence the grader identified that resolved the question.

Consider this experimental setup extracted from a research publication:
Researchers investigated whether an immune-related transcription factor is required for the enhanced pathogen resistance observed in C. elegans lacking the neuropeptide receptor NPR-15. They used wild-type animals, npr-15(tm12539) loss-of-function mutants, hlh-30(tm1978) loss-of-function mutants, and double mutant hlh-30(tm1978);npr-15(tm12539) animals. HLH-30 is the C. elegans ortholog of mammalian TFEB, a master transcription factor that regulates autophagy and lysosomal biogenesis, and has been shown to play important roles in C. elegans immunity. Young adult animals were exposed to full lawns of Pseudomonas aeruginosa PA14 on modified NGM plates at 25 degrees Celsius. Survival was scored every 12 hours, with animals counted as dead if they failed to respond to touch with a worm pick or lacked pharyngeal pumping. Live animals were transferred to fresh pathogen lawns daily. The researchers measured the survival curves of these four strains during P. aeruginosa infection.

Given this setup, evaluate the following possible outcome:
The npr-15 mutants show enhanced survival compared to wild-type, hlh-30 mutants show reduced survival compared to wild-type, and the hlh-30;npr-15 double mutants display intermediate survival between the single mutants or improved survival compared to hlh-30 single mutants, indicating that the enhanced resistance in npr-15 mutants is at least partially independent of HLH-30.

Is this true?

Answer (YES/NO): YES